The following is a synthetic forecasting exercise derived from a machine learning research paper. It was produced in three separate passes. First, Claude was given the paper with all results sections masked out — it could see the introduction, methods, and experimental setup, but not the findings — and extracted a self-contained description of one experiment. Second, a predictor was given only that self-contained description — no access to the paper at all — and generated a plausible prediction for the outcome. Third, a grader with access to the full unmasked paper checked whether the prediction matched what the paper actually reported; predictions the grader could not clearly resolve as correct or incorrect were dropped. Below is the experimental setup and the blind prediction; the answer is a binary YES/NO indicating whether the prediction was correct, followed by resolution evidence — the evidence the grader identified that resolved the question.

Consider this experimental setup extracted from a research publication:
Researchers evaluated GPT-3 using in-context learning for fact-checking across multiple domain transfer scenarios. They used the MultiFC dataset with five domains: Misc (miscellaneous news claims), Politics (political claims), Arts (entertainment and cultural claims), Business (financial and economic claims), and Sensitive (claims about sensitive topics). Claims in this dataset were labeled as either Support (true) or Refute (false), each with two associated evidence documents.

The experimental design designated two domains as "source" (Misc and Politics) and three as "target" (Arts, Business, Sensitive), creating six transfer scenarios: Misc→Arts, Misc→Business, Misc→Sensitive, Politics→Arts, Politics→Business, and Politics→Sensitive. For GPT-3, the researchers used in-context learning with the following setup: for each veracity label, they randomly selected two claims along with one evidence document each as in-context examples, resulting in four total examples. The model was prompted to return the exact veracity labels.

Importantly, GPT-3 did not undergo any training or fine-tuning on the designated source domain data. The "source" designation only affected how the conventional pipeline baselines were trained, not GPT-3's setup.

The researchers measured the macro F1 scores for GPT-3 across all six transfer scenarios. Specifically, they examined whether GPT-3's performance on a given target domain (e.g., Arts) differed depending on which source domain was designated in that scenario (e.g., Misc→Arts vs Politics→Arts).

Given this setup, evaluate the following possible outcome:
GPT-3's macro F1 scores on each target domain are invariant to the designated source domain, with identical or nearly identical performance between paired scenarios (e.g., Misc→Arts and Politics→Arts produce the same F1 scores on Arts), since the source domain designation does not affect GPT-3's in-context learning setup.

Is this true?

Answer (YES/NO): YES